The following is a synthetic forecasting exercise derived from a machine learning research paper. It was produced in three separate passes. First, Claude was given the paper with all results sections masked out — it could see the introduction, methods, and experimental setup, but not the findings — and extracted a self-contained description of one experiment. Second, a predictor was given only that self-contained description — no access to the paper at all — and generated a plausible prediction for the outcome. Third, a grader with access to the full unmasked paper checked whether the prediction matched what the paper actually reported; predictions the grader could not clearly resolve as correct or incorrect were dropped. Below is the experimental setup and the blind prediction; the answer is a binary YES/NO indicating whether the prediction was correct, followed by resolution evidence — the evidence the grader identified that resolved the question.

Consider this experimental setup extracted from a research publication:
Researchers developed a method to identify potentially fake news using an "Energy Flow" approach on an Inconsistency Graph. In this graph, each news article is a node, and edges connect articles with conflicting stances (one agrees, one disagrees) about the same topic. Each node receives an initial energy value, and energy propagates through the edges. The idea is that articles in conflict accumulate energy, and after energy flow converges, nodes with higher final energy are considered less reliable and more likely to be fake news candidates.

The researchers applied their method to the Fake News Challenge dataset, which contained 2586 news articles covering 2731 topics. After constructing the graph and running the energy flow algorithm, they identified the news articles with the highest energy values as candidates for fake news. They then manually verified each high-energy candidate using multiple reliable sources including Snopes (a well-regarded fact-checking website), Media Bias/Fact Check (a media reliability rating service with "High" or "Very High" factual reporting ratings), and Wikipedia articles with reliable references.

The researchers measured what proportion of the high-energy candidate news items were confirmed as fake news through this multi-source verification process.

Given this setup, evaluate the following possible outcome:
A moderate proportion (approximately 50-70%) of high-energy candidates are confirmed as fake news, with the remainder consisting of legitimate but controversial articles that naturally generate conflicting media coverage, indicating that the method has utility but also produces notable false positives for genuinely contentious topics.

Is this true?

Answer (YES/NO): NO